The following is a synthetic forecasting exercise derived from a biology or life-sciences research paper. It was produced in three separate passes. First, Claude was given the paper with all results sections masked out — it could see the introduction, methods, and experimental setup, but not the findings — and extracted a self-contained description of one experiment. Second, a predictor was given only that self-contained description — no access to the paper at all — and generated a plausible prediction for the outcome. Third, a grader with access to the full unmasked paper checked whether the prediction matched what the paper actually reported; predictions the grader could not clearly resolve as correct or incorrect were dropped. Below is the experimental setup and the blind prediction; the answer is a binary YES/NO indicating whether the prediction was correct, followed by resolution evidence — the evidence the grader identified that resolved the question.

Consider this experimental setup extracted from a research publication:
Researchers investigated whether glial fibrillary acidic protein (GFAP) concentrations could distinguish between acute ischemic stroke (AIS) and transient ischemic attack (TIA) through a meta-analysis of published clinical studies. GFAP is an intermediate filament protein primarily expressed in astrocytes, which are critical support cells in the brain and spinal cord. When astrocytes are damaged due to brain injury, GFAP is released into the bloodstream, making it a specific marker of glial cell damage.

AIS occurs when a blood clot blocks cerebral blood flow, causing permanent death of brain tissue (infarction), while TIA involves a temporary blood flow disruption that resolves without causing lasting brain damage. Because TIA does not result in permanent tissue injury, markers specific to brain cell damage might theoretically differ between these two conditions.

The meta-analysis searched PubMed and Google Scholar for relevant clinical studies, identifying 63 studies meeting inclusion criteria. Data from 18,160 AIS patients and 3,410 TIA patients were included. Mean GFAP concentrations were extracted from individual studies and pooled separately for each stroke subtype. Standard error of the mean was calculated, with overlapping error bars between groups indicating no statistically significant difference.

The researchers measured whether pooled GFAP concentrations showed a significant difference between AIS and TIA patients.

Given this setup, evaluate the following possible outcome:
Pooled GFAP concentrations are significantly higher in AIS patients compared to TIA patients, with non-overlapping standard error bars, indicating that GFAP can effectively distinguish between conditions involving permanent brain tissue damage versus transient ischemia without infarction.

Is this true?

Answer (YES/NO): NO